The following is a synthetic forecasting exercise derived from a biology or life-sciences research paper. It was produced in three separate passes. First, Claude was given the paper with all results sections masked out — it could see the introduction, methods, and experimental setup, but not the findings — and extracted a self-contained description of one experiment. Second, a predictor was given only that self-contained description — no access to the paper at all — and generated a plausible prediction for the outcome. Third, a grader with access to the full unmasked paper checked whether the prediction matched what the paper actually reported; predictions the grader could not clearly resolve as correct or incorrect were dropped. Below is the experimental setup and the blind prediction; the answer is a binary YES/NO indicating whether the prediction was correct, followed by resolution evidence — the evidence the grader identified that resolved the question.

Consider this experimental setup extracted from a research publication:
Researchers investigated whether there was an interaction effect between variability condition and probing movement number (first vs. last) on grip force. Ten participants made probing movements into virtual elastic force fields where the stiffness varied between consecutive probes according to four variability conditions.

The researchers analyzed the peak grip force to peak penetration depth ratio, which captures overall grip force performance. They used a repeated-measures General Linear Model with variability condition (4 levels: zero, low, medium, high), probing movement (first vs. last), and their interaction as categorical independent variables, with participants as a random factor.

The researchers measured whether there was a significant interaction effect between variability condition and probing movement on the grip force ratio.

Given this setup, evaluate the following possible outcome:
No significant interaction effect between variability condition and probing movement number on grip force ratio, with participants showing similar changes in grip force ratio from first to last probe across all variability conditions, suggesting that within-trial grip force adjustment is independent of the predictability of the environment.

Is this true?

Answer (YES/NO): YES